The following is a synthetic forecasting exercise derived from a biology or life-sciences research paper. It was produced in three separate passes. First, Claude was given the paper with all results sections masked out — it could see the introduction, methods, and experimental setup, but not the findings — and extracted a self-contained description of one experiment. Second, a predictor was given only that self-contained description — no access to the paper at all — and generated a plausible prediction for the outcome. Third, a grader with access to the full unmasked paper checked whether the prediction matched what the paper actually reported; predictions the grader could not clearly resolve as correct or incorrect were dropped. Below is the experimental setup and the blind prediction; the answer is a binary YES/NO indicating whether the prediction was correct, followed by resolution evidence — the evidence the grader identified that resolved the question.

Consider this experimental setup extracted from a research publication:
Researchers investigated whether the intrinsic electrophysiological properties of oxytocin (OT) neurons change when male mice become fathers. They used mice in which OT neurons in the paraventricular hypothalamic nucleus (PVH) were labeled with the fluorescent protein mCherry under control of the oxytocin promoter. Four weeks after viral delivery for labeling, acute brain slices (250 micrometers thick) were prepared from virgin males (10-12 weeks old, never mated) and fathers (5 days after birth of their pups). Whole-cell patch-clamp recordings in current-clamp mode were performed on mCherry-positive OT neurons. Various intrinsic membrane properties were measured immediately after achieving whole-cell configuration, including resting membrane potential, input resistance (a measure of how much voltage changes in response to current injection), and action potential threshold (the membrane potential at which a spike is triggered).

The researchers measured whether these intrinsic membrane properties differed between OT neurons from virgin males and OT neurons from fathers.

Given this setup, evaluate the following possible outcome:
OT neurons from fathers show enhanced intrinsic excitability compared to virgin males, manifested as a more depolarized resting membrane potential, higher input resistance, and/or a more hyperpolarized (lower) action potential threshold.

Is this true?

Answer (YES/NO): NO